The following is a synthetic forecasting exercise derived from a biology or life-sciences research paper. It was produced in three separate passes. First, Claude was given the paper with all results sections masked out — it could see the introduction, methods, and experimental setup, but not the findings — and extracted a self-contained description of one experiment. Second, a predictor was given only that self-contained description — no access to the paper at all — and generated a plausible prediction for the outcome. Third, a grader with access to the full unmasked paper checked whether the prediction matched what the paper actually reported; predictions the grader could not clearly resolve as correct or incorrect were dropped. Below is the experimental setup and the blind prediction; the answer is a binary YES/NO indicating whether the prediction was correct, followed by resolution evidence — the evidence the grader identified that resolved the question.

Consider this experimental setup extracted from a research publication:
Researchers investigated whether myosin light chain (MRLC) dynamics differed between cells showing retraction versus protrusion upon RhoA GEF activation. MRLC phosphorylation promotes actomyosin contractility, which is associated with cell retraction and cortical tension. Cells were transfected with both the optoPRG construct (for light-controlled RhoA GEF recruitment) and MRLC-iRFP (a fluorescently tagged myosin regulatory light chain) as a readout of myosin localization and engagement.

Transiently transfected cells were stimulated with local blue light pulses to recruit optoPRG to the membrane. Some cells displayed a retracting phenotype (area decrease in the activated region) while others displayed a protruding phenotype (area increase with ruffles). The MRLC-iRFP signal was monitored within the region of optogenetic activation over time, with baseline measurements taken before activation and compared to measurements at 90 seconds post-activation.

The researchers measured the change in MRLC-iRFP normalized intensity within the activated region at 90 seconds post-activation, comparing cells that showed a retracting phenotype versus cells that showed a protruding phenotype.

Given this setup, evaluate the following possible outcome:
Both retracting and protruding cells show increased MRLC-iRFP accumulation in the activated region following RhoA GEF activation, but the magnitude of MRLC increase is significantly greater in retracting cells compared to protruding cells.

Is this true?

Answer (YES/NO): NO